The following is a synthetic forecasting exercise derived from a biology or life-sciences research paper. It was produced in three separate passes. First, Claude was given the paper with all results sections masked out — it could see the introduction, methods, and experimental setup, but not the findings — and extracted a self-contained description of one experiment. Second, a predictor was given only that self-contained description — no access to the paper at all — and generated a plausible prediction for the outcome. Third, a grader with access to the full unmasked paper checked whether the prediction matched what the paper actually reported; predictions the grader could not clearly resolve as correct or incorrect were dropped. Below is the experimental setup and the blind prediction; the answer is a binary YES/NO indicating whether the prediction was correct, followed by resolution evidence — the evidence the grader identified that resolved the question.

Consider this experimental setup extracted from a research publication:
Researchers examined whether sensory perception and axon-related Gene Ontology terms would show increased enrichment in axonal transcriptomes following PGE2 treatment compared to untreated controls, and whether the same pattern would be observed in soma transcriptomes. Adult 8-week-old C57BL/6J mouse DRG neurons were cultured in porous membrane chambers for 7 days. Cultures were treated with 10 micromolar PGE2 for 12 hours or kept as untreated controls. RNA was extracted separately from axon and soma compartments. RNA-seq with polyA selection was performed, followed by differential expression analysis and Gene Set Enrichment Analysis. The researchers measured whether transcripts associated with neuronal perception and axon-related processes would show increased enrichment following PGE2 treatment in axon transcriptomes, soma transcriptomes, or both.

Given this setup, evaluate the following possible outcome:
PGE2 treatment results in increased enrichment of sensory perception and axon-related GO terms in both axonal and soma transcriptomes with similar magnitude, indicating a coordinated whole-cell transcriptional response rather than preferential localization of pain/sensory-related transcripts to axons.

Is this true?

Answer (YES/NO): NO